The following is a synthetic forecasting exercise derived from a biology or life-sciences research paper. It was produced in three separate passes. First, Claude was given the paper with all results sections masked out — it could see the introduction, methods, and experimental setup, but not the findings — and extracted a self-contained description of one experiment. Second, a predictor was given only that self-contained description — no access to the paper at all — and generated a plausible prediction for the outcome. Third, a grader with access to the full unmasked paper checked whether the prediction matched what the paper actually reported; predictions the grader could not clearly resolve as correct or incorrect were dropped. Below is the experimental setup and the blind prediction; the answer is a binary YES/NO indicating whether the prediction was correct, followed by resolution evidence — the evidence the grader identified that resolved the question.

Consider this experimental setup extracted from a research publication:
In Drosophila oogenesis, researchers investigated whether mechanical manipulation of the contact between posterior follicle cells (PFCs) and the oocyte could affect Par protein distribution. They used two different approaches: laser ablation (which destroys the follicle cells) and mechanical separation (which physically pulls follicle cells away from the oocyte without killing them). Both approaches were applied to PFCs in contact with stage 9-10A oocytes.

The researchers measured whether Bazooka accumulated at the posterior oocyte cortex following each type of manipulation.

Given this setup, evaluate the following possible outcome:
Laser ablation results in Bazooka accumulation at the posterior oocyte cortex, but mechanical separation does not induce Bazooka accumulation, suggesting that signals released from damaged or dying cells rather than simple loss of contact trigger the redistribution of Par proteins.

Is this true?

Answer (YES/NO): NO